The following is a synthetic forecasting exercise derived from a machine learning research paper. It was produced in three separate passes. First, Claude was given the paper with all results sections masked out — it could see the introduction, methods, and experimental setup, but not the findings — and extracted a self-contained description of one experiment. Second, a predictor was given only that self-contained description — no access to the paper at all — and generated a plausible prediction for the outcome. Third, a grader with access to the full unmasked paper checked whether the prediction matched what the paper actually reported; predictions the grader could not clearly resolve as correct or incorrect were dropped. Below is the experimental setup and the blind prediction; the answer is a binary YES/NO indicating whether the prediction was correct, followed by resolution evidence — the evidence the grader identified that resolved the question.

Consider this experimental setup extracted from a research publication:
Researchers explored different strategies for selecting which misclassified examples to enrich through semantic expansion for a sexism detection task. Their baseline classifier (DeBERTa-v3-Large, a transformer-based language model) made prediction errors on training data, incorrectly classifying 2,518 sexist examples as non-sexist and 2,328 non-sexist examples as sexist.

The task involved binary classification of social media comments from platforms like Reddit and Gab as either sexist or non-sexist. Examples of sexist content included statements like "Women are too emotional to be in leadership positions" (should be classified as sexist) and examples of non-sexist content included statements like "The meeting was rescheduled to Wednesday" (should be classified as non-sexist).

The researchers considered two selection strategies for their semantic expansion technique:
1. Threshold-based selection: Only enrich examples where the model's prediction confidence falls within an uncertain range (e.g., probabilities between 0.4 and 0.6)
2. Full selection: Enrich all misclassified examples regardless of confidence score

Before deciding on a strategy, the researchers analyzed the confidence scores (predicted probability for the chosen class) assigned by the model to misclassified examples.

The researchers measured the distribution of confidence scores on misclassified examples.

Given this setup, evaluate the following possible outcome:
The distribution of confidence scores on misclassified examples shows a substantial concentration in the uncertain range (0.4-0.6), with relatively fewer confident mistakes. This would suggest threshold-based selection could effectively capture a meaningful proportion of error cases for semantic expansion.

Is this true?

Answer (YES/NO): NO